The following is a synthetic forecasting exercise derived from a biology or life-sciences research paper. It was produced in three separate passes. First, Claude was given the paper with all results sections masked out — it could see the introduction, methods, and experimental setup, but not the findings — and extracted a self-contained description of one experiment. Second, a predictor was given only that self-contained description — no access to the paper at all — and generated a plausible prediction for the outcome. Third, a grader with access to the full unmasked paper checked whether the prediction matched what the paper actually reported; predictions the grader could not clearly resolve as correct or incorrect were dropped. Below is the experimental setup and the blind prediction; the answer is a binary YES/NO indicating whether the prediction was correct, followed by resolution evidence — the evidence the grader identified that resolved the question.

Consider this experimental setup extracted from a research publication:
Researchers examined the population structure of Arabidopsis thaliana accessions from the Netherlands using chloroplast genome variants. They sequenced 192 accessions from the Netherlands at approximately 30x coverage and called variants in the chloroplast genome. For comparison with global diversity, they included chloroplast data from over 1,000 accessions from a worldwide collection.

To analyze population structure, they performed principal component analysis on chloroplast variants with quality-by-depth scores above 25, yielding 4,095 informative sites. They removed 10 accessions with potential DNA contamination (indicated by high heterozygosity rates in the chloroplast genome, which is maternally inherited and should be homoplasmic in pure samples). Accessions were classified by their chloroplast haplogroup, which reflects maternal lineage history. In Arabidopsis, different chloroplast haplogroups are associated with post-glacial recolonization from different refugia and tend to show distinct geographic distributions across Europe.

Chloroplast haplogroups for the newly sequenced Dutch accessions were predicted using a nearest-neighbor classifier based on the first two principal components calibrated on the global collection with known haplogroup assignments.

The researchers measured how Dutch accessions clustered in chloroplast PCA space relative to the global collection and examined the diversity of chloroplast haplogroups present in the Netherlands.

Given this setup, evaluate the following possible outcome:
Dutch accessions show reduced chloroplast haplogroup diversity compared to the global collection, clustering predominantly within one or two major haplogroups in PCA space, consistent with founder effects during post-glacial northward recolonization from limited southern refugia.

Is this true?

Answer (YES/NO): NO